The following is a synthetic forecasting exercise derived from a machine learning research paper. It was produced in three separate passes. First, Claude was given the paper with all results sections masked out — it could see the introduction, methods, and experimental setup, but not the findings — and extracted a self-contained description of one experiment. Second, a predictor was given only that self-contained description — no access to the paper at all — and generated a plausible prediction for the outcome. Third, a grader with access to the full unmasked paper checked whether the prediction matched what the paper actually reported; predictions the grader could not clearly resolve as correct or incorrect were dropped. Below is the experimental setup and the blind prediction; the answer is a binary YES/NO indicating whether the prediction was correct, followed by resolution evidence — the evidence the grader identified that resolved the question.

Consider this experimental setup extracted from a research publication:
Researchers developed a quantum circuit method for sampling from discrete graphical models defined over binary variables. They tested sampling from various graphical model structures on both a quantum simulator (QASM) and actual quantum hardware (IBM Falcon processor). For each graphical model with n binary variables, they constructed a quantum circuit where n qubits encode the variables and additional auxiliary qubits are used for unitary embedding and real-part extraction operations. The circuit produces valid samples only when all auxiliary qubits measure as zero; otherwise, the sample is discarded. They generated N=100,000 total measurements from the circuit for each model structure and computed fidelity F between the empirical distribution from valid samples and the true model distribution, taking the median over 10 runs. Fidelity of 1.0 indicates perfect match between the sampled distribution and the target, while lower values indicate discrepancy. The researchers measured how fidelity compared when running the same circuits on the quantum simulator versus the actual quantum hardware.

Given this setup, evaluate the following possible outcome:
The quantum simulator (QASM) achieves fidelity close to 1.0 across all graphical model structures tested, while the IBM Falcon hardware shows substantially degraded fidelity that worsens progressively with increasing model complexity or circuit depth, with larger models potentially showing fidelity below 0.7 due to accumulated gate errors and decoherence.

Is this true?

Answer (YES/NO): NO